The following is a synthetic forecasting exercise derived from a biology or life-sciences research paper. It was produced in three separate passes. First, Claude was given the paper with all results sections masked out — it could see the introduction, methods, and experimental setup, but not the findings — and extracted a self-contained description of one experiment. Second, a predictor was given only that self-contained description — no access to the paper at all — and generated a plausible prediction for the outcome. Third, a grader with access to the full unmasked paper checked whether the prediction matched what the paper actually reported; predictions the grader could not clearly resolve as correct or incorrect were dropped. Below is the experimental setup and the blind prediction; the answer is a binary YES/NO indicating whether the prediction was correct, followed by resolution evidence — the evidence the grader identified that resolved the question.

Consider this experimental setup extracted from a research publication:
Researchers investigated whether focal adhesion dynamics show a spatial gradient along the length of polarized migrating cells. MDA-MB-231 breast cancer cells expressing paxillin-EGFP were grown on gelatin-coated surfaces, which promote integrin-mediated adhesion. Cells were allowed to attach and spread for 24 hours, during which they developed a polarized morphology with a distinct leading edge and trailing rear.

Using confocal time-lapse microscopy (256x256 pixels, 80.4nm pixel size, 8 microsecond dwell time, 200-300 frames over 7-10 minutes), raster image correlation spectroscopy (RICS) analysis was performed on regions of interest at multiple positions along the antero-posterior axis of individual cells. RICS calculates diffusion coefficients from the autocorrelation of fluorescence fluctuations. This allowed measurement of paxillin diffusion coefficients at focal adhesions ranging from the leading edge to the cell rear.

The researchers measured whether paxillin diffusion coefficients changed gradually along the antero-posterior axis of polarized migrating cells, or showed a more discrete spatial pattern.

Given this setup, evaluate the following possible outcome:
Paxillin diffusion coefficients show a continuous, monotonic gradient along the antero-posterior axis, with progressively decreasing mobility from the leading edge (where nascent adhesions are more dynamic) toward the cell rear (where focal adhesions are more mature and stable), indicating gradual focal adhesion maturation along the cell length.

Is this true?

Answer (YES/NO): NO